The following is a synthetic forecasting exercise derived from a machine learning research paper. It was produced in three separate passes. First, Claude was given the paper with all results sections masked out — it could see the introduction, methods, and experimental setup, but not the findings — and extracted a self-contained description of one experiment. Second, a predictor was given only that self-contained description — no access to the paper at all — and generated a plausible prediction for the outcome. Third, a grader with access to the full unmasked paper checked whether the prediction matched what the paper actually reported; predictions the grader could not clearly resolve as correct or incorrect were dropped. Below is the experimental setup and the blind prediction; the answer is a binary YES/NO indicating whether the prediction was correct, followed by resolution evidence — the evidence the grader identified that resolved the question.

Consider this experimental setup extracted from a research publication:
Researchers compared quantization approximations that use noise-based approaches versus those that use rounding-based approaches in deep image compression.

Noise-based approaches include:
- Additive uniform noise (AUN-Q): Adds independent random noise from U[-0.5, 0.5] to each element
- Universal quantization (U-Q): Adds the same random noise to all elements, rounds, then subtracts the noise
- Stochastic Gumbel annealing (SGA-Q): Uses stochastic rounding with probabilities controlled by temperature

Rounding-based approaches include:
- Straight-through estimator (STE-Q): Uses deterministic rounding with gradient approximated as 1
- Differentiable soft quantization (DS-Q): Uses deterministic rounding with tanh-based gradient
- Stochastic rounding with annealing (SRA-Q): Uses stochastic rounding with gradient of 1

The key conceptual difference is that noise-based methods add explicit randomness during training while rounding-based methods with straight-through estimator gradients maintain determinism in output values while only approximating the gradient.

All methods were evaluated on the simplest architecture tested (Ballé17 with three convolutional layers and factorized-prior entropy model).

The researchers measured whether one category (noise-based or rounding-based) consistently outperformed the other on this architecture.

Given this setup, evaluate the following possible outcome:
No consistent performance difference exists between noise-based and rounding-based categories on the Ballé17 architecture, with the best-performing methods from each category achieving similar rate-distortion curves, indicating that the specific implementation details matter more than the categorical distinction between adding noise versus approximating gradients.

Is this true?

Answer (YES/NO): NO